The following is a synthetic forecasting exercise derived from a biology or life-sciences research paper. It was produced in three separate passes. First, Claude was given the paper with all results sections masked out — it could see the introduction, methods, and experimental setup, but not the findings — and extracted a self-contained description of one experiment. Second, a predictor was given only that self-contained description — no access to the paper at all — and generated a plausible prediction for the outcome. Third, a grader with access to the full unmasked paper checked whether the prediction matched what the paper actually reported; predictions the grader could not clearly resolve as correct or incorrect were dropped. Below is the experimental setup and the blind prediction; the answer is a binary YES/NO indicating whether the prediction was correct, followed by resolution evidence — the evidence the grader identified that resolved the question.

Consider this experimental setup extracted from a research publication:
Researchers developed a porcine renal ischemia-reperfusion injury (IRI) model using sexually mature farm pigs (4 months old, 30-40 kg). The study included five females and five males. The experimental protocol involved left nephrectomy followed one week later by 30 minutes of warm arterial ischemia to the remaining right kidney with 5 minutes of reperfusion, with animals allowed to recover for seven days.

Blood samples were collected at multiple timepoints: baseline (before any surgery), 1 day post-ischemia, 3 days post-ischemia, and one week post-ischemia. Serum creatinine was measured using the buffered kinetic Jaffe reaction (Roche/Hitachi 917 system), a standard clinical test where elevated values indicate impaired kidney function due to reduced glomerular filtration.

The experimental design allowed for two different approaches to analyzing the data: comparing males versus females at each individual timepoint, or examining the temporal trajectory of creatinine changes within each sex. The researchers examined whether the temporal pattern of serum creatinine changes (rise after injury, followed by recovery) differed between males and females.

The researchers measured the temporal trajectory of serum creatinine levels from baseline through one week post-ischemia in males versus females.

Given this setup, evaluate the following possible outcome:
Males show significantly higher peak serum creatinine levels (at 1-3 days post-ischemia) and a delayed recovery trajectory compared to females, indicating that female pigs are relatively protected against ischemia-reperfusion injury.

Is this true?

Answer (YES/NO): NO